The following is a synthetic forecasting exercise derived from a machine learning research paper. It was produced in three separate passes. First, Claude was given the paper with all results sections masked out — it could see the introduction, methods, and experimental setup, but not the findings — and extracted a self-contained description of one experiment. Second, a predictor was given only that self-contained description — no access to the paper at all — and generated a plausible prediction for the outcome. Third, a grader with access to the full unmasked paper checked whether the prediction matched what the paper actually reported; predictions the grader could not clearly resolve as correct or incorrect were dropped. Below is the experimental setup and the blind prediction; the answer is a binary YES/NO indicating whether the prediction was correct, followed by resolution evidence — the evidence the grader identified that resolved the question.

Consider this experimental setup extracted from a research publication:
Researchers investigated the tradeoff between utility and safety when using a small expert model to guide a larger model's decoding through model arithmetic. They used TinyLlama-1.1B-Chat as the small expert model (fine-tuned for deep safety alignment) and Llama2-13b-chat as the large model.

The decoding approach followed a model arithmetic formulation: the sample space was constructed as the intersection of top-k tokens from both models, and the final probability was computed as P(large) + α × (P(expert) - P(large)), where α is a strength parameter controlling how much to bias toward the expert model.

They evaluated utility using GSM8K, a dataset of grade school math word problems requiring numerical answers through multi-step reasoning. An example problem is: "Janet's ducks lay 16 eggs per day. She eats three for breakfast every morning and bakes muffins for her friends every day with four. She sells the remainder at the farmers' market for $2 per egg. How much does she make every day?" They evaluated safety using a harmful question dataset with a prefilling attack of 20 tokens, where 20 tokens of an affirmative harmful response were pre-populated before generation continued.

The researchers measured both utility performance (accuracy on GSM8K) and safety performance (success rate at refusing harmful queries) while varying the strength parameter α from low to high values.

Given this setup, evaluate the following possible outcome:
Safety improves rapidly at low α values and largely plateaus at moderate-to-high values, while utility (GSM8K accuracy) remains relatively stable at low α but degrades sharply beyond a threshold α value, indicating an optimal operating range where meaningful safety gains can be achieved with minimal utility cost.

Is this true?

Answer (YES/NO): NO